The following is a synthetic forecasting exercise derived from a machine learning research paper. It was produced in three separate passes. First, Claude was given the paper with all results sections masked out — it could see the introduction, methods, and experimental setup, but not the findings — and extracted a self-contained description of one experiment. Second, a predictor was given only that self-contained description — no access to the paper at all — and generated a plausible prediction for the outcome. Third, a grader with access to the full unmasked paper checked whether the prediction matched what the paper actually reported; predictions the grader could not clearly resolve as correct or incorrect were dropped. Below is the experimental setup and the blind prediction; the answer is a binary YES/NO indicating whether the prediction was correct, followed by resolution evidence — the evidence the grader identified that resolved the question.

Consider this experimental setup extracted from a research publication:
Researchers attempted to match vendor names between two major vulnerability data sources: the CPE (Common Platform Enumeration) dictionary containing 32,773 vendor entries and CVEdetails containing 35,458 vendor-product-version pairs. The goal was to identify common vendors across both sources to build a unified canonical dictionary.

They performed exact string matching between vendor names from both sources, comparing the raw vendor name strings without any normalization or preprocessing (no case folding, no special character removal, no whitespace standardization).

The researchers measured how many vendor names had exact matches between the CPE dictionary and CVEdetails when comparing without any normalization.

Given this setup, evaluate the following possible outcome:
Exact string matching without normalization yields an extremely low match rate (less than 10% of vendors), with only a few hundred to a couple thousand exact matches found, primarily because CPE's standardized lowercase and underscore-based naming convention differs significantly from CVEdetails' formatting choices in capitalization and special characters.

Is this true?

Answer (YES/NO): NO